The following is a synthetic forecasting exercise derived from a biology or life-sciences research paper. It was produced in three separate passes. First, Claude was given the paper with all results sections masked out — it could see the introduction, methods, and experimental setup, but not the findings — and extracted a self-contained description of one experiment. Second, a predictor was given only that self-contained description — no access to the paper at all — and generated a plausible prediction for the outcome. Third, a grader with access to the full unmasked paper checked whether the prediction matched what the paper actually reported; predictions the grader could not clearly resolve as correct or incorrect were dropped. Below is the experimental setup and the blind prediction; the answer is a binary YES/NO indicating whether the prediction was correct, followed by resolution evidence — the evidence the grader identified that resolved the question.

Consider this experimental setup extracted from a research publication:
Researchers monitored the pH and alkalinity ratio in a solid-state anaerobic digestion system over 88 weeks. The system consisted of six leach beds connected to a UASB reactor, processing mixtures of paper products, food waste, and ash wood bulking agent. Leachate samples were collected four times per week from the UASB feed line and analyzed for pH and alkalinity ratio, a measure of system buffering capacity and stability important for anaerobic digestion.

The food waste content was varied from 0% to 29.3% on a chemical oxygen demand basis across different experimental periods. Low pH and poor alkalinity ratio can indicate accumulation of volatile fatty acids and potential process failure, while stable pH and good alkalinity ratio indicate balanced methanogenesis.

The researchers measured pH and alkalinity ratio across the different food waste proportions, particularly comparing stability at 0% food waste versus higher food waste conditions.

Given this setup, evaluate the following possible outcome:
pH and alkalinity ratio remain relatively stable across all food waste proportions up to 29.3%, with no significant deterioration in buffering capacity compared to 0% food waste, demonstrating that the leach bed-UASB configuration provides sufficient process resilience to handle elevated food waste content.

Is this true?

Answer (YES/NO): YES